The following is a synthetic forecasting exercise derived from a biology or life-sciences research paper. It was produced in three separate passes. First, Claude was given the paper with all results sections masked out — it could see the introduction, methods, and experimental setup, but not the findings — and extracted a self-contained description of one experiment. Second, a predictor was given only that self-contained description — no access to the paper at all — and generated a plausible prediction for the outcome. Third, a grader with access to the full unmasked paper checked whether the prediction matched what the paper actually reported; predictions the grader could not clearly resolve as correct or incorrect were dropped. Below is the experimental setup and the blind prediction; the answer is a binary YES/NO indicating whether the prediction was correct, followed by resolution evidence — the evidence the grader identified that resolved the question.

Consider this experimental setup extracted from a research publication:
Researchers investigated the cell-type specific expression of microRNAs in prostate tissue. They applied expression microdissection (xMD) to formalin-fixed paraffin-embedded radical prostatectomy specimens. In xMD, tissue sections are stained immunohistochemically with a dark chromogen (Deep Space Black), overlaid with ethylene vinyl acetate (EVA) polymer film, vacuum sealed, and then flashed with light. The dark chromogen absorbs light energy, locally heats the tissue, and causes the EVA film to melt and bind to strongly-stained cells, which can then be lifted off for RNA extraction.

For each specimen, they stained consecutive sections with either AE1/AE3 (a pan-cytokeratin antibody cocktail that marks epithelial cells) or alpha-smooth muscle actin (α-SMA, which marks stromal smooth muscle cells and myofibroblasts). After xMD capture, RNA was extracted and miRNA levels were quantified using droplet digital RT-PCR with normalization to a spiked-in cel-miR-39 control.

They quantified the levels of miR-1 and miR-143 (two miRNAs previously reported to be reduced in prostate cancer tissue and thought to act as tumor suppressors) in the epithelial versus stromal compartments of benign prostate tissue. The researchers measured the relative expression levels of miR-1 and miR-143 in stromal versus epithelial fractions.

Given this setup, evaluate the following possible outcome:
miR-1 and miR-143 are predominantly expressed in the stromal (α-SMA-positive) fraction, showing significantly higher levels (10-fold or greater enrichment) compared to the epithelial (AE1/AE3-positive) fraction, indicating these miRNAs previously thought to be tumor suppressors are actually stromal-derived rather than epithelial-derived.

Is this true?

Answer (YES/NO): YES